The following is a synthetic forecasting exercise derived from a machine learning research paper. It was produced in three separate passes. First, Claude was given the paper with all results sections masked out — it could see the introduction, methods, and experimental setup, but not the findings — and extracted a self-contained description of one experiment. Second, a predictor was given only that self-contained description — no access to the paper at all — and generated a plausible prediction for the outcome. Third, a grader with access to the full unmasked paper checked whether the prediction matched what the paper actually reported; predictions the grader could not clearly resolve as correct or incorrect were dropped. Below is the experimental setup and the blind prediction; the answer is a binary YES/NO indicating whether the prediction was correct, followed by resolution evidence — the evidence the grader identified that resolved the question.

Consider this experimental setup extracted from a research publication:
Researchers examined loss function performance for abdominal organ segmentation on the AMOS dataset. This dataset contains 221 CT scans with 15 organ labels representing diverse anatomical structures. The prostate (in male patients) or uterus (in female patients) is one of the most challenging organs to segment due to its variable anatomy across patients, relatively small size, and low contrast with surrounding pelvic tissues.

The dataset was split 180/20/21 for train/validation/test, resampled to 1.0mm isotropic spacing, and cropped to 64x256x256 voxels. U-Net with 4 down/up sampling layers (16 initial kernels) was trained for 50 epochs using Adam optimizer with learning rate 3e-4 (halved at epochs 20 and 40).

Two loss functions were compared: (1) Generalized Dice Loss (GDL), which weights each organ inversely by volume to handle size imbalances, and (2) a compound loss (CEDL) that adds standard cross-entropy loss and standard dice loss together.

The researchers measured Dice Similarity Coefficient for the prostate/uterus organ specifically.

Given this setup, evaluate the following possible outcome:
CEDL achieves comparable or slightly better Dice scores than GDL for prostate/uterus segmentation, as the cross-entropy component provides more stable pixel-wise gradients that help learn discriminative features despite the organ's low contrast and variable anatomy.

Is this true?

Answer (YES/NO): NO